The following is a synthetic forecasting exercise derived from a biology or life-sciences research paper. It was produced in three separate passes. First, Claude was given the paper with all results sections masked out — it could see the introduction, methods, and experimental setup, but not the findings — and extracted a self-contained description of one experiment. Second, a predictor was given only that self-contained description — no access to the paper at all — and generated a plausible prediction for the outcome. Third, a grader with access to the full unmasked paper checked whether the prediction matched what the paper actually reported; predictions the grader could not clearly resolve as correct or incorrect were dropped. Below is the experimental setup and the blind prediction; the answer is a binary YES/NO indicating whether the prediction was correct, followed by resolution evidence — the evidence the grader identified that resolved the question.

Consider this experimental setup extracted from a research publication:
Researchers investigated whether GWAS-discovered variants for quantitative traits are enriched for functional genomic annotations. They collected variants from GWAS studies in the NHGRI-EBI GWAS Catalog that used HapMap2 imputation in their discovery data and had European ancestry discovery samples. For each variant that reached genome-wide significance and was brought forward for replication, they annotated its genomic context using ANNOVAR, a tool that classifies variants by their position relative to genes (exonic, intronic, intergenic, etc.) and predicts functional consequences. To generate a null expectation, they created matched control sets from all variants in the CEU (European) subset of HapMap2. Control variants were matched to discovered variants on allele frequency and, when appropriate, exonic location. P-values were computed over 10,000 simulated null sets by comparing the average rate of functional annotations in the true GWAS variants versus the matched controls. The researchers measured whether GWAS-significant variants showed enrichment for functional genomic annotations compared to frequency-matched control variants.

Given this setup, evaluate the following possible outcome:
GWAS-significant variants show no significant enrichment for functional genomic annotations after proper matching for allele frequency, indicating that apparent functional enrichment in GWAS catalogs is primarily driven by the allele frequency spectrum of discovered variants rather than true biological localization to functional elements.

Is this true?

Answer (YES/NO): NO